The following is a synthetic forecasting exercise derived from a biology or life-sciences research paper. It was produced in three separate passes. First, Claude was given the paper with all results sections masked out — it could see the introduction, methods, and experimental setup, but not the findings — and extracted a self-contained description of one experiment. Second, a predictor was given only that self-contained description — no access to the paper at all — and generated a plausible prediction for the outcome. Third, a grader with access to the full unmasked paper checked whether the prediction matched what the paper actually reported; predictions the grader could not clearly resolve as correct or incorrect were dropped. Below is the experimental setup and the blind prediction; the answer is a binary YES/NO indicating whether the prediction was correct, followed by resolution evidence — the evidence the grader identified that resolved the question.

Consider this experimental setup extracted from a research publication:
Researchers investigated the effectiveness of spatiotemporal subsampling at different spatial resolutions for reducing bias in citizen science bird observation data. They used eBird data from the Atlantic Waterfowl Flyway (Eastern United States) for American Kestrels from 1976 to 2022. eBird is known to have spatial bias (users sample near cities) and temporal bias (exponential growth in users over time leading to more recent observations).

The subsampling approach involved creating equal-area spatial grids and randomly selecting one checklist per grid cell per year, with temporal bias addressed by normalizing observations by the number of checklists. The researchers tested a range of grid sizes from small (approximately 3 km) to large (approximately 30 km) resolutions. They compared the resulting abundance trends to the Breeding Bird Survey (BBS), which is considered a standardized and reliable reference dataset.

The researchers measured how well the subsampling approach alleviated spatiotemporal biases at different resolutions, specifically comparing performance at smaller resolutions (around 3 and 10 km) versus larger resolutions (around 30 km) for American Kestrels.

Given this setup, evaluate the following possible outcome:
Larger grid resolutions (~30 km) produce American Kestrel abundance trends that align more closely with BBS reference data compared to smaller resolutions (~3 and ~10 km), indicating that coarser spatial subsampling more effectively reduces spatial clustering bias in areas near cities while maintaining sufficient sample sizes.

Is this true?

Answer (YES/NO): NO